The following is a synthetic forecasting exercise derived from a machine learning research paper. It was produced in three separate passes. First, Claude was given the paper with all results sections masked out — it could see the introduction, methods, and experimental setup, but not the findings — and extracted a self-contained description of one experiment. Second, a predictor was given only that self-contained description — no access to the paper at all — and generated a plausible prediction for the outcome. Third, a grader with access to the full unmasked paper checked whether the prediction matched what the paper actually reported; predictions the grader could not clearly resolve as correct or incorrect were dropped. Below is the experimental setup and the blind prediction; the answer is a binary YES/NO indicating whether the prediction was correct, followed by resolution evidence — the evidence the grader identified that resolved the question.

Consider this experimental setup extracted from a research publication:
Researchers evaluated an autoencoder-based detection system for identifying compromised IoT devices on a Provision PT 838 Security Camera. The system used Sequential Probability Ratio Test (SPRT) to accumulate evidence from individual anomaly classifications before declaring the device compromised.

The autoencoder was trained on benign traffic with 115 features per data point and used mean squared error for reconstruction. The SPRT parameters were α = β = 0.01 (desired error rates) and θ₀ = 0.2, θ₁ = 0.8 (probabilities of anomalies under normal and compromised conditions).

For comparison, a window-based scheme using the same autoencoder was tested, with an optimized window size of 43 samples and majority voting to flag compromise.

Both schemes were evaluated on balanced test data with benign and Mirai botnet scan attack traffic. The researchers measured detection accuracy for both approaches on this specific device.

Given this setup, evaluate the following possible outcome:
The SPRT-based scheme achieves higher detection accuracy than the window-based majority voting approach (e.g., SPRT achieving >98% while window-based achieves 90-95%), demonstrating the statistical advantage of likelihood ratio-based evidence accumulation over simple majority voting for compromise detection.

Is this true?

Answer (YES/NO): NO